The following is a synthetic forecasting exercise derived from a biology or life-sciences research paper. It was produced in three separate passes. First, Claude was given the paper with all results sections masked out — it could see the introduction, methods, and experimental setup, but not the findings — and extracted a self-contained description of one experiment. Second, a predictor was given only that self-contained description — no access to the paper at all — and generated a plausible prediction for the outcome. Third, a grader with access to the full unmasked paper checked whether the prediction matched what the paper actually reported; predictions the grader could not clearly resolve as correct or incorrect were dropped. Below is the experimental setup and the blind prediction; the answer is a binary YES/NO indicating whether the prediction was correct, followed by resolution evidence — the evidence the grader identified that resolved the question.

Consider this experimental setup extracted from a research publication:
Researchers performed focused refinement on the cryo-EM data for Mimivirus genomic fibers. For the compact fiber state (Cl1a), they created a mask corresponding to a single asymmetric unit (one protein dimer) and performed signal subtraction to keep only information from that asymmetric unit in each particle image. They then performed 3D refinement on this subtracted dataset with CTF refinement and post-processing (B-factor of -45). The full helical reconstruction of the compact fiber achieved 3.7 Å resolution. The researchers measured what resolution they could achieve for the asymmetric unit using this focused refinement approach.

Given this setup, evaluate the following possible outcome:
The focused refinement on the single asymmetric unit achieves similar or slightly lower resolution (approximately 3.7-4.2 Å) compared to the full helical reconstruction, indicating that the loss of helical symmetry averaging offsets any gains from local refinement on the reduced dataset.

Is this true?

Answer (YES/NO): NO